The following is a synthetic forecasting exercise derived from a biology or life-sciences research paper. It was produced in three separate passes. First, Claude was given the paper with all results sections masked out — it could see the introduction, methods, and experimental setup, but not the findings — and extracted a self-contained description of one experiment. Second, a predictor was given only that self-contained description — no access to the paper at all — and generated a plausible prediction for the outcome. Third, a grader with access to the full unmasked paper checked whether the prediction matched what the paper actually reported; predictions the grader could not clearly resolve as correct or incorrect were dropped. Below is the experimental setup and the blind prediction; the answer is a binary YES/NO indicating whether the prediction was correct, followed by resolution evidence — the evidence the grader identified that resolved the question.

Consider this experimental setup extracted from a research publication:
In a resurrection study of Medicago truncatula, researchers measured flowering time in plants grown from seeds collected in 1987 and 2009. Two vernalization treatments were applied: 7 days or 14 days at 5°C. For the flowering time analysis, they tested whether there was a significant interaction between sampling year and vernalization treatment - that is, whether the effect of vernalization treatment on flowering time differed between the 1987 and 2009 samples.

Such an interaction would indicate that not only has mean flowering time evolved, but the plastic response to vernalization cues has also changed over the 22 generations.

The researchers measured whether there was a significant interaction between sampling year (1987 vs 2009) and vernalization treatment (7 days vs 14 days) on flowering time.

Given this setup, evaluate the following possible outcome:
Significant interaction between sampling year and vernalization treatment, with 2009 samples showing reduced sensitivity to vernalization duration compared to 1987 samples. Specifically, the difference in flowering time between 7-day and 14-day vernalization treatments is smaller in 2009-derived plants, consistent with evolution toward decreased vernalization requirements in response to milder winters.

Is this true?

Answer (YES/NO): NO